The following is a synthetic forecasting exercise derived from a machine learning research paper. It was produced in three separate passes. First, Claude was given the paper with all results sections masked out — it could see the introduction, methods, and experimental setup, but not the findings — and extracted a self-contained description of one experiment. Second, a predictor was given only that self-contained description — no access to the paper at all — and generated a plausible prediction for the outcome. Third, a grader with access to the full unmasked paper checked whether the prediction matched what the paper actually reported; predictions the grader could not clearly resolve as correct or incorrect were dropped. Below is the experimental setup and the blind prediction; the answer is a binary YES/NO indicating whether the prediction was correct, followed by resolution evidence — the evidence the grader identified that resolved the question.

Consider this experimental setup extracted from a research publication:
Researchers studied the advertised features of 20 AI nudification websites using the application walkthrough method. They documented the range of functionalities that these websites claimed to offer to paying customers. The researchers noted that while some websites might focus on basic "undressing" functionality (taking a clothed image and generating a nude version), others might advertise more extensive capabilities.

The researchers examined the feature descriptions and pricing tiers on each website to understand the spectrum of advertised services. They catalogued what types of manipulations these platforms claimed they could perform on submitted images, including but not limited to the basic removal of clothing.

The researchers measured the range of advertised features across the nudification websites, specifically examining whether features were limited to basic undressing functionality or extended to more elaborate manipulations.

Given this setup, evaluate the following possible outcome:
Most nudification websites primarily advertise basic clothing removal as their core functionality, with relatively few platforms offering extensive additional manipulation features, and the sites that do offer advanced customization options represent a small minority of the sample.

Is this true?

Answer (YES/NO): NO